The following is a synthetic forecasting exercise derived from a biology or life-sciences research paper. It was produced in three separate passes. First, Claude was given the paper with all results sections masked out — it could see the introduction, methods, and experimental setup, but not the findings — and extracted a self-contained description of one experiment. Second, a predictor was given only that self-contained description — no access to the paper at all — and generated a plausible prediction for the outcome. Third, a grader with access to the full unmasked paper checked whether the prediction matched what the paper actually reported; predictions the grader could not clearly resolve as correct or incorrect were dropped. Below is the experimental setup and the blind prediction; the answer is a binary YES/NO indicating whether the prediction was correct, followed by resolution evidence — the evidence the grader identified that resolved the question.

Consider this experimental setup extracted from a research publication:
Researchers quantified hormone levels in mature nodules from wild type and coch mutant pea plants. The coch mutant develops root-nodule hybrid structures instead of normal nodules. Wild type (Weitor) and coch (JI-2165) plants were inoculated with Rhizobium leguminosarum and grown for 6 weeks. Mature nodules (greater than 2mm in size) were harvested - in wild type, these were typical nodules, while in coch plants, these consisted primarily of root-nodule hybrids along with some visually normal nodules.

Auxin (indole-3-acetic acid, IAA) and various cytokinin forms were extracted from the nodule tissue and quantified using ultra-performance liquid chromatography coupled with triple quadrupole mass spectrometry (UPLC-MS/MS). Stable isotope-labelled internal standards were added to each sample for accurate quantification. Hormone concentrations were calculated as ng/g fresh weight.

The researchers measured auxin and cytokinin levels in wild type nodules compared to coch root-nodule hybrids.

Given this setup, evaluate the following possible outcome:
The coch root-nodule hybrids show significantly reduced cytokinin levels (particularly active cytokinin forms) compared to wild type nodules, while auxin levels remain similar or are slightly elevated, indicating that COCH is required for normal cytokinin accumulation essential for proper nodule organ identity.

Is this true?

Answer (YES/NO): NO